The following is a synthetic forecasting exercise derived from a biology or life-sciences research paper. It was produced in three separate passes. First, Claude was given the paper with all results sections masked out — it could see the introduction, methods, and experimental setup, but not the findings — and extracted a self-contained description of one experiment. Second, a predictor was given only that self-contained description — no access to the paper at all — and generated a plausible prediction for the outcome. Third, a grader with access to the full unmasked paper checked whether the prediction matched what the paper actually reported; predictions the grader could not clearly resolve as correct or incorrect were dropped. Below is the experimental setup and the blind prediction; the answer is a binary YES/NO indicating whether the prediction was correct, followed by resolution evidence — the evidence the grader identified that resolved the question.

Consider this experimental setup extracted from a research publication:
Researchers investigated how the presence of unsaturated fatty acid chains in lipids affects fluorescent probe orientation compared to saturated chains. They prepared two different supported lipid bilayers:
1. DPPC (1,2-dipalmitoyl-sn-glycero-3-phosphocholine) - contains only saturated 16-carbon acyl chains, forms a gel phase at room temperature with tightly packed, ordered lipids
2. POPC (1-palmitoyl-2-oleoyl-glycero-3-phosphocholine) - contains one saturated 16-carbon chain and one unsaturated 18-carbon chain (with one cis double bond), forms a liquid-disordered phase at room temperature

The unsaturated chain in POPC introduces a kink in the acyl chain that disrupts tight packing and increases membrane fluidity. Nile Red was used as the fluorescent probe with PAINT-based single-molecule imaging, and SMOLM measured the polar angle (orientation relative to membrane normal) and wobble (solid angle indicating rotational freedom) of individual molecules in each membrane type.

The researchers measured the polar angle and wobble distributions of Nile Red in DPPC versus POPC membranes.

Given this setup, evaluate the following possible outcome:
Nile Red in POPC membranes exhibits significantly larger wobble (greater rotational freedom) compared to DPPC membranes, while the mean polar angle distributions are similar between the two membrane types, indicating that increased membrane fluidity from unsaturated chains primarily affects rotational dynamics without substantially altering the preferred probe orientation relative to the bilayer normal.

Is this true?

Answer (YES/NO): NO